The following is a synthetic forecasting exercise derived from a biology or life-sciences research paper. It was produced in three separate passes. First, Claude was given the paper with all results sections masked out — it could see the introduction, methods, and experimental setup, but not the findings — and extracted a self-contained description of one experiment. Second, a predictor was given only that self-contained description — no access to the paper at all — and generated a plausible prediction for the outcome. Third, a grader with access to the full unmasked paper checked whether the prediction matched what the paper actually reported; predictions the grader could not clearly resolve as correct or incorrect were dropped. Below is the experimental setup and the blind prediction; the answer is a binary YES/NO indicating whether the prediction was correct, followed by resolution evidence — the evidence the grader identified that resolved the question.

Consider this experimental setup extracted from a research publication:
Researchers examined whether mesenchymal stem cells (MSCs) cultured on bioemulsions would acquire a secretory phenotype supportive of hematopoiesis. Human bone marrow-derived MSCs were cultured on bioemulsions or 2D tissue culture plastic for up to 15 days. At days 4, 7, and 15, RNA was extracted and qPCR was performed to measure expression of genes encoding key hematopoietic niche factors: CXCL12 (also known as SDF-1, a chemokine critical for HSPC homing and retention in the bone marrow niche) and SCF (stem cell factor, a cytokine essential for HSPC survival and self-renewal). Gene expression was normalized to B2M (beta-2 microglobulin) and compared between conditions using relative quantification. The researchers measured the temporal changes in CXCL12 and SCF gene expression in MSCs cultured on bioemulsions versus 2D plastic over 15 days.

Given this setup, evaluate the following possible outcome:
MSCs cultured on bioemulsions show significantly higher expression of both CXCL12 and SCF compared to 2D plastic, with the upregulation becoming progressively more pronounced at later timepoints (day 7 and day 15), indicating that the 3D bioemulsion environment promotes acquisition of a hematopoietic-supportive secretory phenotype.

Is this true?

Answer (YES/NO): NO